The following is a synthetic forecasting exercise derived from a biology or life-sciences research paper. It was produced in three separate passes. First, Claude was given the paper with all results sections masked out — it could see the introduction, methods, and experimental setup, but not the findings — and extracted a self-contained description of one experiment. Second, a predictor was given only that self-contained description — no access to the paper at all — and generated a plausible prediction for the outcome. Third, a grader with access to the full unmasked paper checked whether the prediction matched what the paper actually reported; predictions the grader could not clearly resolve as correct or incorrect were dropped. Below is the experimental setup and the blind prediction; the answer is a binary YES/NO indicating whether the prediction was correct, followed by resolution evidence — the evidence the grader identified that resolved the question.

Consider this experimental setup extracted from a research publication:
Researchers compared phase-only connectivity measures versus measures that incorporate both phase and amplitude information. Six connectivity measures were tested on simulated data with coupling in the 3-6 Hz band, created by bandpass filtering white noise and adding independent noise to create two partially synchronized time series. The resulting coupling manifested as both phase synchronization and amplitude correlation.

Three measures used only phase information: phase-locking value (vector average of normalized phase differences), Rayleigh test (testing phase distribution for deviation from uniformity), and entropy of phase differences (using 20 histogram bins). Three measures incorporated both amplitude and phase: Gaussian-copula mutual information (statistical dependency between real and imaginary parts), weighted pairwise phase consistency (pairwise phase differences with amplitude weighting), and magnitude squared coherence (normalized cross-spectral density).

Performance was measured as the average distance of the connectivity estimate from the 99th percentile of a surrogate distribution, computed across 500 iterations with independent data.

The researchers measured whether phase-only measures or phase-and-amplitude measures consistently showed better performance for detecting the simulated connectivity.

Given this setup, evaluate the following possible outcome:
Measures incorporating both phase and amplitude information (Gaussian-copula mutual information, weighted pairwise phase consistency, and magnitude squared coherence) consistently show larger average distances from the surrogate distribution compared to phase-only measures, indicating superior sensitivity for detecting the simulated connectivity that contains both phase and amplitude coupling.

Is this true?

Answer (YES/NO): NO